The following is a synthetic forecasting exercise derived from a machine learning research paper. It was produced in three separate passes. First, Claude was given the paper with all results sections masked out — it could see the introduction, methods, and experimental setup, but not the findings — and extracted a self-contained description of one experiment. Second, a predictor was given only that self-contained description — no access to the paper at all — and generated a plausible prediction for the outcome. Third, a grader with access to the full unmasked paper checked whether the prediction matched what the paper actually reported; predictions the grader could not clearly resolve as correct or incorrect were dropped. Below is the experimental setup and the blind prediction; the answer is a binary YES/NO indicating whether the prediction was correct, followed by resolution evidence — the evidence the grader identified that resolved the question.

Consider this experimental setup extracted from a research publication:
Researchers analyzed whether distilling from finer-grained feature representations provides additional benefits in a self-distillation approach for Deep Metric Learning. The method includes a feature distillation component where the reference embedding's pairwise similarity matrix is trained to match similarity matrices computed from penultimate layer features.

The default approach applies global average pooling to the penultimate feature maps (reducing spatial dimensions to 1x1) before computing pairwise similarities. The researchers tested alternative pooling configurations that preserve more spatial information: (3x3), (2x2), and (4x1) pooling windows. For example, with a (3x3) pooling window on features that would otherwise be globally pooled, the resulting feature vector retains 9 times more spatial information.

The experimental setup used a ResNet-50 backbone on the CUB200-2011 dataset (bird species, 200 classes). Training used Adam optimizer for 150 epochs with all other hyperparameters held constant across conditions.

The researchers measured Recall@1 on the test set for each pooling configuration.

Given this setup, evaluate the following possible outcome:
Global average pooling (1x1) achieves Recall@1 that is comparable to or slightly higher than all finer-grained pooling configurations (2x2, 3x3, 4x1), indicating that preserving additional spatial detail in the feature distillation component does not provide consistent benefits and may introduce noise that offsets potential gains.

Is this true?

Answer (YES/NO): YES